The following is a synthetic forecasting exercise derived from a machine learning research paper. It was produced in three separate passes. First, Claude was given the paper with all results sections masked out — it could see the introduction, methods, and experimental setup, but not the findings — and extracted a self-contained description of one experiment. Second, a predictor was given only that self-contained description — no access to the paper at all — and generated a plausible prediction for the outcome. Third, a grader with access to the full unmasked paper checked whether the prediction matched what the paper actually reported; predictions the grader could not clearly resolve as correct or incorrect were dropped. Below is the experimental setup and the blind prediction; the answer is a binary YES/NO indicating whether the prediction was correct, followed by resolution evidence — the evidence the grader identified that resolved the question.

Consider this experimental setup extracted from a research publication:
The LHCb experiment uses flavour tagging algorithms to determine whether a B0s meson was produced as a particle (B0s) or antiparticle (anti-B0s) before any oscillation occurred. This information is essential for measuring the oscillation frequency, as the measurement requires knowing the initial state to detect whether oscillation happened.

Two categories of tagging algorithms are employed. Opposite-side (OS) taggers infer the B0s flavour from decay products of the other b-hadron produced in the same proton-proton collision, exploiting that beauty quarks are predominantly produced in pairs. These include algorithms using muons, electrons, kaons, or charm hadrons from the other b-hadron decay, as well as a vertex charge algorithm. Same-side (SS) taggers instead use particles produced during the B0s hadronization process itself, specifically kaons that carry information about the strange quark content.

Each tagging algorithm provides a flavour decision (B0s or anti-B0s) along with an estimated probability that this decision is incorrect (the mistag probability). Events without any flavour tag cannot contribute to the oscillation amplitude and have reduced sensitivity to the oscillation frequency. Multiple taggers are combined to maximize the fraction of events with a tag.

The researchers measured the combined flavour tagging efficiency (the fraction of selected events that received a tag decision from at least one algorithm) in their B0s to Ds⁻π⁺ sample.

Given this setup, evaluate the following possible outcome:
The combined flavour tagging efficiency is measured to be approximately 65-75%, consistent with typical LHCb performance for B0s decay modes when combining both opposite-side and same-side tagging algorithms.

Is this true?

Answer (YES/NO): NO